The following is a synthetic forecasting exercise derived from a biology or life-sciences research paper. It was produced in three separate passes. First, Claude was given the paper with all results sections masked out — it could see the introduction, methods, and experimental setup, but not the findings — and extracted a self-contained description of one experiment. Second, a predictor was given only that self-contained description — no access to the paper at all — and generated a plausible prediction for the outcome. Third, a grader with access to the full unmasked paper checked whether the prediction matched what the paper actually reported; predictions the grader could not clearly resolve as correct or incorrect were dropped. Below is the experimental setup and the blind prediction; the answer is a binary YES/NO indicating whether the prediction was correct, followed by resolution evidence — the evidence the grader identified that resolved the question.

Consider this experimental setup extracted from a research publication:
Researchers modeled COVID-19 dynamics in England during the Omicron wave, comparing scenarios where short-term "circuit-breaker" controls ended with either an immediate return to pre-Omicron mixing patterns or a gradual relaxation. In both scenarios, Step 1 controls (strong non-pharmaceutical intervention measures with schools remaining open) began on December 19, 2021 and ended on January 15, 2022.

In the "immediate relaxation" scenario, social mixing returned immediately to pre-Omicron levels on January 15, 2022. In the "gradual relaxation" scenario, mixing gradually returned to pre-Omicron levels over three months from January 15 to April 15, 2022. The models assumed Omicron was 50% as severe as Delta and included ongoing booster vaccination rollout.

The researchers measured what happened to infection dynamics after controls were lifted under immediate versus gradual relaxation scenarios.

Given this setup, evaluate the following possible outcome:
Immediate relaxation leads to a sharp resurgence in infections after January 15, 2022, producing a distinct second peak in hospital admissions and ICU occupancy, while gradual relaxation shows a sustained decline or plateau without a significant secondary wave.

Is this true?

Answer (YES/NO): NO